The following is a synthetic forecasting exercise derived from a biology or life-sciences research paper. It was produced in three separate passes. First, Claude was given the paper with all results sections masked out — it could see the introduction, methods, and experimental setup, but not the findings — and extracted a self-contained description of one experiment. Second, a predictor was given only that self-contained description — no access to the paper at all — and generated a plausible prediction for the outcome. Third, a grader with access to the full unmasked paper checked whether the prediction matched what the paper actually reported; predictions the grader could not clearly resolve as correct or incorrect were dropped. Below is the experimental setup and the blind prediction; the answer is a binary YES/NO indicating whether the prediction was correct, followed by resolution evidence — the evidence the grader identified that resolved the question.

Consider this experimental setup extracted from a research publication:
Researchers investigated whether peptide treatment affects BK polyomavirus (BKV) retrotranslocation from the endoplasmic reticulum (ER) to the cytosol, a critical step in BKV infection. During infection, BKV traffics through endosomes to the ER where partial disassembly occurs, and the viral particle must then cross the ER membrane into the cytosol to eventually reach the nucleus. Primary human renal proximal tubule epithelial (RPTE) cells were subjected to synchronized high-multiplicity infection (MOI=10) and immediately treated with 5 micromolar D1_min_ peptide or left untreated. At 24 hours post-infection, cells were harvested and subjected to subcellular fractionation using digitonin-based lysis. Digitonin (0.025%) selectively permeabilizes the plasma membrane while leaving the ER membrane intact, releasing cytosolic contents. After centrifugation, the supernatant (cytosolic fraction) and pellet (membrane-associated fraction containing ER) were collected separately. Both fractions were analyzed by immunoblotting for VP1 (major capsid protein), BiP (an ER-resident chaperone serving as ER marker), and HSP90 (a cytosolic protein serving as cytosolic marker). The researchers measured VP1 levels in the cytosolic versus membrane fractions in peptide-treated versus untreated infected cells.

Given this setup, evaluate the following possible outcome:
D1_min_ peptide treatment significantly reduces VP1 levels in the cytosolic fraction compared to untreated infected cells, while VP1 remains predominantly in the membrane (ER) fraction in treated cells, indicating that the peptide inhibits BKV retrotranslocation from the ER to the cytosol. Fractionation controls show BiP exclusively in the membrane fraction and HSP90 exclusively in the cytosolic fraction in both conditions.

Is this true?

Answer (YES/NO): YES